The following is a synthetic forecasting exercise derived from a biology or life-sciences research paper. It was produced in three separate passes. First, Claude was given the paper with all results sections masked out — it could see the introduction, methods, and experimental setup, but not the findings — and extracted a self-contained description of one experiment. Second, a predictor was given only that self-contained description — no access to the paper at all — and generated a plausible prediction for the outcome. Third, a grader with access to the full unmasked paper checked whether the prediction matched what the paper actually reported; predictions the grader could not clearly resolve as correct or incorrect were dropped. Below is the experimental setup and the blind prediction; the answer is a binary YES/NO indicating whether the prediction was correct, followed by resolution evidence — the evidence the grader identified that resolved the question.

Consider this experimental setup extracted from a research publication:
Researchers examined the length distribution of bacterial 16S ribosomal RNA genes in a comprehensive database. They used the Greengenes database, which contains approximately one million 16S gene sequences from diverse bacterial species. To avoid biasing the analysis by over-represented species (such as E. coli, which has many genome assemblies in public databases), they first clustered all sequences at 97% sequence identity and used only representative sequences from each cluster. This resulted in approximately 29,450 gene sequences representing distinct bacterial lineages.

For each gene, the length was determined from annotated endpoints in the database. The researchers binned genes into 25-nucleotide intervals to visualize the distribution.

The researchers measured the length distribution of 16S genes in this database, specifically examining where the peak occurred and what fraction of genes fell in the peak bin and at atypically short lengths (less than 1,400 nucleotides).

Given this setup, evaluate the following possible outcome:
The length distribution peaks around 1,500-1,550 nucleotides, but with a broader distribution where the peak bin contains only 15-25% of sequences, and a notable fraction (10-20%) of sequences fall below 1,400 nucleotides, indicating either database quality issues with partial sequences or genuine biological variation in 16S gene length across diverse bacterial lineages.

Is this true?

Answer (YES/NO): NO